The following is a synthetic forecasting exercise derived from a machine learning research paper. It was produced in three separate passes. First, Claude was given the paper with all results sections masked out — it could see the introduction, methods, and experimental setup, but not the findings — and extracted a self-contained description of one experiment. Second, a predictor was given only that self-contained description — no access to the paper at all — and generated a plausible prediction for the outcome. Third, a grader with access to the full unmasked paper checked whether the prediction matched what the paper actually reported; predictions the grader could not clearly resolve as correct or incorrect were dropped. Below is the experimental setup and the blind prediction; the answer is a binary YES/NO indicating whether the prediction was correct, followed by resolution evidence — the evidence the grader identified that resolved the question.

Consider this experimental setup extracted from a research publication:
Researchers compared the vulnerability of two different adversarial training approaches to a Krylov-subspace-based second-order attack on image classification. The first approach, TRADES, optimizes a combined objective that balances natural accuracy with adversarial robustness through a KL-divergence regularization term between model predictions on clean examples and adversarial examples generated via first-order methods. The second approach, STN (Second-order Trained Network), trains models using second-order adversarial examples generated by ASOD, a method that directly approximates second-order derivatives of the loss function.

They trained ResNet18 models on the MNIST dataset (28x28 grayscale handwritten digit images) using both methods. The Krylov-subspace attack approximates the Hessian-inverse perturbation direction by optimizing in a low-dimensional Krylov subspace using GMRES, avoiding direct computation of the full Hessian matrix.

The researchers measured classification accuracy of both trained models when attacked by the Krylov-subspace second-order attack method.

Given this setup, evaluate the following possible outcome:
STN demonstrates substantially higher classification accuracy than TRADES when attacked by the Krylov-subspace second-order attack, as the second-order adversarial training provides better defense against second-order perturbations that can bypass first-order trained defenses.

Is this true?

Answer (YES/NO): NO